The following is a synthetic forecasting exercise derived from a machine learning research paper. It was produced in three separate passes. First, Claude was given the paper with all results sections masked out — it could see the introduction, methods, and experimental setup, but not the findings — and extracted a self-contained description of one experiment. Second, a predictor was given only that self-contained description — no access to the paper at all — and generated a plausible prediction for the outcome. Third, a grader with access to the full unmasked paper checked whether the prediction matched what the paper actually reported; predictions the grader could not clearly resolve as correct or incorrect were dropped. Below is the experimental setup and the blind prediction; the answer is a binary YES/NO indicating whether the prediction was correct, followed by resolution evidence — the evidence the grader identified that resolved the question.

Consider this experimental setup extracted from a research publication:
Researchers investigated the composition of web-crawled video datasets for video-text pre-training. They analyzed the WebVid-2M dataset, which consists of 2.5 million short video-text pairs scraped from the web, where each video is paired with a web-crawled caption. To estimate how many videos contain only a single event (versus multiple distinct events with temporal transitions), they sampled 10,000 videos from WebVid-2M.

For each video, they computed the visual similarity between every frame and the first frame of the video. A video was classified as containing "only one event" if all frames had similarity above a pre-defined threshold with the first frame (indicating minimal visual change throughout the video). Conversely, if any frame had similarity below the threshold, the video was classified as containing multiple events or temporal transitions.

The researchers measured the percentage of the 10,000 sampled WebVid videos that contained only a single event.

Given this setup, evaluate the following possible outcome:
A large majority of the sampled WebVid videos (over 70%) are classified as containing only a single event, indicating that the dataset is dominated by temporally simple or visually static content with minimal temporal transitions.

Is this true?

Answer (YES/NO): NO